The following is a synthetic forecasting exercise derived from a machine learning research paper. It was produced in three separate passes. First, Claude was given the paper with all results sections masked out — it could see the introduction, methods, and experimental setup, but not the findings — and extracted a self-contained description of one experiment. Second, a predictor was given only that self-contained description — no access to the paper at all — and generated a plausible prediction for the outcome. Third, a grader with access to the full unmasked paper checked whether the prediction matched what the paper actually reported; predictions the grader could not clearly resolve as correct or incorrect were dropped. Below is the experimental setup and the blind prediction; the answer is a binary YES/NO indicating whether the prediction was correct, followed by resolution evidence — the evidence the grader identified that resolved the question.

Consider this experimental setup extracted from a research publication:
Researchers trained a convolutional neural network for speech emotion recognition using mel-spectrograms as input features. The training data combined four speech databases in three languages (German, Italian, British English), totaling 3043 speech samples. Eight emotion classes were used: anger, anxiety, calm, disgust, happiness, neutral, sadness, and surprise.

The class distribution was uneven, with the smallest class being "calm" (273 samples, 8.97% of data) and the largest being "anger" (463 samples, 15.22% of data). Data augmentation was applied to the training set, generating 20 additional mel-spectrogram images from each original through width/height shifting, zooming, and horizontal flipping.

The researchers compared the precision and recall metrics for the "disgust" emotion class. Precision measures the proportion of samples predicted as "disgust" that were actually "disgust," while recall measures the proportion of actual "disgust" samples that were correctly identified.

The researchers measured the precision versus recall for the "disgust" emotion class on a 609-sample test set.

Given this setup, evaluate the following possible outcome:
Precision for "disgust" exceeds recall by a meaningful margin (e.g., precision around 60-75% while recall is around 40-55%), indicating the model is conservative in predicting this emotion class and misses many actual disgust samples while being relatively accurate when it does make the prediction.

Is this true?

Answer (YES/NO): NO